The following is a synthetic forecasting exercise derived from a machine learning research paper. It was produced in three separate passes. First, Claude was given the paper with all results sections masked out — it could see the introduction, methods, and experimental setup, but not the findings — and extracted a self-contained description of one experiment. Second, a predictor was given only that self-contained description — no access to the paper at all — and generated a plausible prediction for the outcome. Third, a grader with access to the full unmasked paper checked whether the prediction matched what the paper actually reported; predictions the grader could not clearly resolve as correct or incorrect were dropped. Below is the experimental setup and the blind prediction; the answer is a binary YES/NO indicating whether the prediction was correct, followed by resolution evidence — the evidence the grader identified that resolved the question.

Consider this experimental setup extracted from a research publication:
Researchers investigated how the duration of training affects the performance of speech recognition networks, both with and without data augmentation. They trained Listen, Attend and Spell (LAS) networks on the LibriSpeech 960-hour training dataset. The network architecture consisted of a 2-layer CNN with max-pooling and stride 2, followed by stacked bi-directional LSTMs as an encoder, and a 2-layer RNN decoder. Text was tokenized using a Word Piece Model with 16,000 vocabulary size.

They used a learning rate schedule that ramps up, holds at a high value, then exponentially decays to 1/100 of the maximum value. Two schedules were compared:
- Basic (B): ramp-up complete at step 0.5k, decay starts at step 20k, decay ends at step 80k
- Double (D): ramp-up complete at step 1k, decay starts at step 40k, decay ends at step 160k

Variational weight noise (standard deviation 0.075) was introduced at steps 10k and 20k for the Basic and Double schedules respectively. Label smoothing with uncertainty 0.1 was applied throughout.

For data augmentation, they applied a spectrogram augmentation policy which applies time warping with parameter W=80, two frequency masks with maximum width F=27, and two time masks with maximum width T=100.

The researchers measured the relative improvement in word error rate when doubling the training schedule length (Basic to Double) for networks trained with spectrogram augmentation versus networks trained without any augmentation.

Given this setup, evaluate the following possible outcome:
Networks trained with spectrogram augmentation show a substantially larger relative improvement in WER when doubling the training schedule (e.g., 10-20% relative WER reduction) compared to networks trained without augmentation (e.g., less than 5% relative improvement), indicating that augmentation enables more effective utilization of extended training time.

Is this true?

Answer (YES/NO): YES